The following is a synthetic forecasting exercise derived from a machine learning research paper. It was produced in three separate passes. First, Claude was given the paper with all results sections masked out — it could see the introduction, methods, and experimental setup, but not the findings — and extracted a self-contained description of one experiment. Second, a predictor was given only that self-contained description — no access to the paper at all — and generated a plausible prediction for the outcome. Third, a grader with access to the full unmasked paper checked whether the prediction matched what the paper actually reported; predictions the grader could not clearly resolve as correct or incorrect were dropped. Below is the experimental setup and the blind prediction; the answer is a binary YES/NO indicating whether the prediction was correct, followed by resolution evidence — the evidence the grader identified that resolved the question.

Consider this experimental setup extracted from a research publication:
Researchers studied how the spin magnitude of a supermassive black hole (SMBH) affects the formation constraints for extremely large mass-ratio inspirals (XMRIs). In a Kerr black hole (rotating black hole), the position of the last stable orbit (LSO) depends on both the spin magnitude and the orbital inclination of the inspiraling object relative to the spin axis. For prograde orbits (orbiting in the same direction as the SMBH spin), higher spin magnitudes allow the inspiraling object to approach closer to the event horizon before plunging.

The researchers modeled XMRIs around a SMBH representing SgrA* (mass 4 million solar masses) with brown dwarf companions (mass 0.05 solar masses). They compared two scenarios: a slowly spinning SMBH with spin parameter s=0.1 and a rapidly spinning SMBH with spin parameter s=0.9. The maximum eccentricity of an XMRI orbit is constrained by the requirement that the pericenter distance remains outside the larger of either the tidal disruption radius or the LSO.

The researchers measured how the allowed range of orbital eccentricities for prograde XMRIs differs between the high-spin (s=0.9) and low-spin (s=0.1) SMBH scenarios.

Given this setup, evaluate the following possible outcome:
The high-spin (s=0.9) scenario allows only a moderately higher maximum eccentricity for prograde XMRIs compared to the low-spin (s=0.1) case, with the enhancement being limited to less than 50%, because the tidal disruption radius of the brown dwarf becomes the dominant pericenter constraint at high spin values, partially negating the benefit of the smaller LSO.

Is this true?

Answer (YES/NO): YES